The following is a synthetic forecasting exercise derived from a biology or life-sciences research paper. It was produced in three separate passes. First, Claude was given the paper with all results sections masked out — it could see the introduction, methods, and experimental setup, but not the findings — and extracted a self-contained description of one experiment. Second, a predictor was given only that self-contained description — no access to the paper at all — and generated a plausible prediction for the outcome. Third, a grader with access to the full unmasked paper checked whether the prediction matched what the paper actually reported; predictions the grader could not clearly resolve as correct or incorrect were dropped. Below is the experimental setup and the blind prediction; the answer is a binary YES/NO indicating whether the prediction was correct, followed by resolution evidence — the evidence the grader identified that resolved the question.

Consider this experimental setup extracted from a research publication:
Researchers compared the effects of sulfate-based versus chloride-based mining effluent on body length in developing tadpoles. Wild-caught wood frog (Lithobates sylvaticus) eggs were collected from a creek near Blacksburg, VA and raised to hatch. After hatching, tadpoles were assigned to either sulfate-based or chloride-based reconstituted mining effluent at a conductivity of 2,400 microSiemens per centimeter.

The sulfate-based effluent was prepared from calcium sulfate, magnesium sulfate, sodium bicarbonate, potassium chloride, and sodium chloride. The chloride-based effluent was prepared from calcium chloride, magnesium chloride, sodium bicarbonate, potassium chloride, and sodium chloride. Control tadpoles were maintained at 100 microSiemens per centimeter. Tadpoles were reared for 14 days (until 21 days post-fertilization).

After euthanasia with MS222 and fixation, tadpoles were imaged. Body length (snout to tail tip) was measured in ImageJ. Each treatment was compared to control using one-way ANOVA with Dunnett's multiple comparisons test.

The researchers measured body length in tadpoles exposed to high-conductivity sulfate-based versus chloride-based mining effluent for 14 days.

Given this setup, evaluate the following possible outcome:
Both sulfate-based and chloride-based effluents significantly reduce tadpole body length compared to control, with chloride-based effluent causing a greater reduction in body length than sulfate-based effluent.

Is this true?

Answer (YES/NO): NO